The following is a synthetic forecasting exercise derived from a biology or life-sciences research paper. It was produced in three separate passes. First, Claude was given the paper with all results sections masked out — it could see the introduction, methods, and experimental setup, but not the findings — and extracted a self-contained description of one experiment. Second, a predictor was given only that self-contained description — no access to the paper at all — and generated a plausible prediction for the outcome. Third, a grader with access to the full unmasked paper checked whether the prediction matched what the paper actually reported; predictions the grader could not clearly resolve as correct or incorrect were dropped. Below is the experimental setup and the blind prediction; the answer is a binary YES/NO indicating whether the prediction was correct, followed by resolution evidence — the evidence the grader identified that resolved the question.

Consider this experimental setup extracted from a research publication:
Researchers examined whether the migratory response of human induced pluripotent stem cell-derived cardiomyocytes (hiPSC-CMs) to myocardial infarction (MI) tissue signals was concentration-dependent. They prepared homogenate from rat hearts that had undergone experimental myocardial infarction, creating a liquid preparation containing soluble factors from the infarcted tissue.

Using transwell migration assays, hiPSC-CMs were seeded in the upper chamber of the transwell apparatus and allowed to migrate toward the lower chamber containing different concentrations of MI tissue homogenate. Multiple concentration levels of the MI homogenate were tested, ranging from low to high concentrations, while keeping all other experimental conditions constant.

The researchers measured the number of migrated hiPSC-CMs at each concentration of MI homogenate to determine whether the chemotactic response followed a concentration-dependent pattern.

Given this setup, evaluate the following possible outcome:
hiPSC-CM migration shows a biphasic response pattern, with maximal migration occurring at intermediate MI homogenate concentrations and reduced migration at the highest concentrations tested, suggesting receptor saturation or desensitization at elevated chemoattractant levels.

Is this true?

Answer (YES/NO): NO